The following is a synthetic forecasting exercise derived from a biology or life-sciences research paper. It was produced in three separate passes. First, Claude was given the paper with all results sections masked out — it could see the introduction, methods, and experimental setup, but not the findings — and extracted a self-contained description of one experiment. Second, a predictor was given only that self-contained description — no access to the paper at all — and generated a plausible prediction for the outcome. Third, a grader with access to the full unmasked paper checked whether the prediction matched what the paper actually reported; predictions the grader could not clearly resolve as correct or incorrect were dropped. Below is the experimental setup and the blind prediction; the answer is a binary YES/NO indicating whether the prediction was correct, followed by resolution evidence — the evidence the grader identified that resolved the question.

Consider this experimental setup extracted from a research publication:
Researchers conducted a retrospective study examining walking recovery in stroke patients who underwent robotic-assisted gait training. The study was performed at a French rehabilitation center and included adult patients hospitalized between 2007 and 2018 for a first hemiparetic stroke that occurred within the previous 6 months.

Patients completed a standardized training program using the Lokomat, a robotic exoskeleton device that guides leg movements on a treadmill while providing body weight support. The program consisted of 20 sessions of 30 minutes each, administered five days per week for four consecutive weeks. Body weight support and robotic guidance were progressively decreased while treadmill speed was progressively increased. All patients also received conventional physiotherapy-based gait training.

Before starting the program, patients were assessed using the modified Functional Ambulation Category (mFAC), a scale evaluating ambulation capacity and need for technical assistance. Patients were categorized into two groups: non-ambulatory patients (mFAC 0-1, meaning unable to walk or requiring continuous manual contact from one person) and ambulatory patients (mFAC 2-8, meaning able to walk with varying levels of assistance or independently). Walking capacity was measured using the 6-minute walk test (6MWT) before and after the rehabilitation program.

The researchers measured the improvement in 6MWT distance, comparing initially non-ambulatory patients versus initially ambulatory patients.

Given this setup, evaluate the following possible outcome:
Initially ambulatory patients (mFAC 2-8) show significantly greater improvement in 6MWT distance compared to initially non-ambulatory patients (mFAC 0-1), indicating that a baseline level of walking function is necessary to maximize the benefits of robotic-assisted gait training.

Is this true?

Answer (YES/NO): YES